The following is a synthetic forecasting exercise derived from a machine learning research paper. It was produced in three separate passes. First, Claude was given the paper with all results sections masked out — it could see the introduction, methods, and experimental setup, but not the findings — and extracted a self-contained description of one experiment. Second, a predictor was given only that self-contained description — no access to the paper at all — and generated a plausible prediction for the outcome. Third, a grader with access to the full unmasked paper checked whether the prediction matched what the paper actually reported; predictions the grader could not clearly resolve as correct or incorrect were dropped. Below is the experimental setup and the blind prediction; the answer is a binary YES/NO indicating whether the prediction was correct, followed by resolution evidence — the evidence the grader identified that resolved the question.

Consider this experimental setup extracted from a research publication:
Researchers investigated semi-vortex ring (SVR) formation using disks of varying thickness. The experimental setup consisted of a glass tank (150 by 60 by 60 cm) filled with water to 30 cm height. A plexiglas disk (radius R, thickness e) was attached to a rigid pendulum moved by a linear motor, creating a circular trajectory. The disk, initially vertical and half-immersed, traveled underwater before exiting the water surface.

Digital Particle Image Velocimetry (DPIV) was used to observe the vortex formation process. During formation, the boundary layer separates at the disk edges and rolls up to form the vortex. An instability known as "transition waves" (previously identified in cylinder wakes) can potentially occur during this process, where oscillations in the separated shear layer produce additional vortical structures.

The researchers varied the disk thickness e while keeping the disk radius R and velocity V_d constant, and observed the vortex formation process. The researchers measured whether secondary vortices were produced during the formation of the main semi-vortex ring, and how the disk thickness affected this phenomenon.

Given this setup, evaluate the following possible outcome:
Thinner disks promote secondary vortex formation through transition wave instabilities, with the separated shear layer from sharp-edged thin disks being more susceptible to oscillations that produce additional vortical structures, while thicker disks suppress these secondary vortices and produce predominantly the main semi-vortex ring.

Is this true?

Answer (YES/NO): YES